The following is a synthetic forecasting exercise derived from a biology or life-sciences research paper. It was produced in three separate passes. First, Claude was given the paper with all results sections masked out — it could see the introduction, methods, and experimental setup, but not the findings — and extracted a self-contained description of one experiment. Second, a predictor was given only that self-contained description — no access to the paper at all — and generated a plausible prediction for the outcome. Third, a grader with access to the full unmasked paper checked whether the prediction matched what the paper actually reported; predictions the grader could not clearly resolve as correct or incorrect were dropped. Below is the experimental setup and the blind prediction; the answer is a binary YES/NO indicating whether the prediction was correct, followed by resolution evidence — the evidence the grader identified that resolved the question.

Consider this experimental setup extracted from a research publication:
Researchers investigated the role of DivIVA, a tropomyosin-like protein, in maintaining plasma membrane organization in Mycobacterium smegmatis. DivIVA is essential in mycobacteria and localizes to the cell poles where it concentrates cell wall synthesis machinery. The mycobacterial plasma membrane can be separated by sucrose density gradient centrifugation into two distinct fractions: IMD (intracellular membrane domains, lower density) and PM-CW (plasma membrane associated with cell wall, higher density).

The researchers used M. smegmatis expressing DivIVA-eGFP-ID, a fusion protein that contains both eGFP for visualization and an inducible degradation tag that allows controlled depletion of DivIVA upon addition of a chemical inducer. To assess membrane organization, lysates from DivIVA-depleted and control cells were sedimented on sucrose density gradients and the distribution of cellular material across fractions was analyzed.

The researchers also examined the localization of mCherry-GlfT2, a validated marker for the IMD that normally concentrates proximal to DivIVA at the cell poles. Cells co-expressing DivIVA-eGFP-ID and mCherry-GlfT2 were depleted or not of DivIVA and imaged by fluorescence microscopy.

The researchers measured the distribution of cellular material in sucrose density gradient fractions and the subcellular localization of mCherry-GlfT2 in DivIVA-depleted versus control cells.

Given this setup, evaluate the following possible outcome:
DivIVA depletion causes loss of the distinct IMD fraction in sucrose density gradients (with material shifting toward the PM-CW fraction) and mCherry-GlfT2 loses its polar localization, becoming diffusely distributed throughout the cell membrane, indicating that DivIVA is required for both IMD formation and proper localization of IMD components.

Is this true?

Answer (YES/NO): NO